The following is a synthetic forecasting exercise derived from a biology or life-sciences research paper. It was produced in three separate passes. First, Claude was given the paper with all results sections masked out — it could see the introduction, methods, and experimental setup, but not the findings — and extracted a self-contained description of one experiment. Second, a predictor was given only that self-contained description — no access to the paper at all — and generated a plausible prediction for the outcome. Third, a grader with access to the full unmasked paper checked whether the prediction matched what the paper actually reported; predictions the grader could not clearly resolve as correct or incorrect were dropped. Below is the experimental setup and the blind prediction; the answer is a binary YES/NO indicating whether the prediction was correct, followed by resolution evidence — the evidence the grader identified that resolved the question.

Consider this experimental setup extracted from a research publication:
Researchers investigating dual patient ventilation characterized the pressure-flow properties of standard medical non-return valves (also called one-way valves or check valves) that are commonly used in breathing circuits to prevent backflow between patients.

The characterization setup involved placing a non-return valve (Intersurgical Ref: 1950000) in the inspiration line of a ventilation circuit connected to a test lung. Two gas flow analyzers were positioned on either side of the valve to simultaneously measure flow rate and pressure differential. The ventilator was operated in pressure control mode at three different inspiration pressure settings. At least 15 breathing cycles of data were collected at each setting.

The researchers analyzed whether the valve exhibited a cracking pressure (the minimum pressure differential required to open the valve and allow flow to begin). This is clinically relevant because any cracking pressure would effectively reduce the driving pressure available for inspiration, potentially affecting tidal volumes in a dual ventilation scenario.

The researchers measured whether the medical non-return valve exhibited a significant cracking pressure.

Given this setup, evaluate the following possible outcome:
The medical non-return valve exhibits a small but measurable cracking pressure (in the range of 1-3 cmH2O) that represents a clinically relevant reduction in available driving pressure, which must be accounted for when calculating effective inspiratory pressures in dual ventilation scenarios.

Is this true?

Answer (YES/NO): YES